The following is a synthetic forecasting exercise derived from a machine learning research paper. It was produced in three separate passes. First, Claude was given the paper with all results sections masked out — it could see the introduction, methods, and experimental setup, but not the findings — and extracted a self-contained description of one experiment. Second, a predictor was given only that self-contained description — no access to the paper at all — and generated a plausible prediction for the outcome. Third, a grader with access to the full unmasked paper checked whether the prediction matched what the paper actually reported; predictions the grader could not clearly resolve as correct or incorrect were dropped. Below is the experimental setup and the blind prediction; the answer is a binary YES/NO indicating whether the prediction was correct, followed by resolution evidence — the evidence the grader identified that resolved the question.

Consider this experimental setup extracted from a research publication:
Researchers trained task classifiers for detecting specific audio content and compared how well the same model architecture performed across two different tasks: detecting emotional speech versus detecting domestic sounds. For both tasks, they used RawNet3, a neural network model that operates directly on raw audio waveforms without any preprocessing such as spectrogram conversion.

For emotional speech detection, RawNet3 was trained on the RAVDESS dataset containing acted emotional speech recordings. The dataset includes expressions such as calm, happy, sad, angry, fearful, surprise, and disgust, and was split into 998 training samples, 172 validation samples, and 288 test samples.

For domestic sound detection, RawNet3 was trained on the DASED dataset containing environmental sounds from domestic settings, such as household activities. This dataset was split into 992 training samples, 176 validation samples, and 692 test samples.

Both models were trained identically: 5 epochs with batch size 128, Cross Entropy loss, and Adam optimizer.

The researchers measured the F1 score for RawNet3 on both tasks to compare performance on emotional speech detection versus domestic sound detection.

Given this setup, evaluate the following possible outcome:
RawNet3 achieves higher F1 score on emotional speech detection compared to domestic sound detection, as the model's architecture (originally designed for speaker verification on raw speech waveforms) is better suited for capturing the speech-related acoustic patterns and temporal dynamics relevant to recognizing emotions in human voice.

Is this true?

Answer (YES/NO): YES